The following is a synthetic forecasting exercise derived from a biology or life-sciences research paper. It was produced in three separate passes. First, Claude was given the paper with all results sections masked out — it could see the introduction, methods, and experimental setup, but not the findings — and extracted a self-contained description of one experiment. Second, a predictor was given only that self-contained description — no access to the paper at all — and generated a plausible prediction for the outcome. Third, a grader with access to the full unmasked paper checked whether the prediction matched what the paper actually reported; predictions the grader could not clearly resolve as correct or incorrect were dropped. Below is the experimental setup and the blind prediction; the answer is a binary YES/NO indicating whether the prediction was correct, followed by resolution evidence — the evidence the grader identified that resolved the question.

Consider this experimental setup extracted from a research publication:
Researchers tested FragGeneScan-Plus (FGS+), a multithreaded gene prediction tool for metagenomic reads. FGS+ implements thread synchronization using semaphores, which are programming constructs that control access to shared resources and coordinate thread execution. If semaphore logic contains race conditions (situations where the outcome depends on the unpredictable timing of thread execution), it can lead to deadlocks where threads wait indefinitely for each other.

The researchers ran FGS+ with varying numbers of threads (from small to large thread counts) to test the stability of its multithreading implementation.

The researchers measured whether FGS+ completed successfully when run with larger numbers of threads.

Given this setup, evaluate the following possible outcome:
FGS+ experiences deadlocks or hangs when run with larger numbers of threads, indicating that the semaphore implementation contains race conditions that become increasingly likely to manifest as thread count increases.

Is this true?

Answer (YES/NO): YES